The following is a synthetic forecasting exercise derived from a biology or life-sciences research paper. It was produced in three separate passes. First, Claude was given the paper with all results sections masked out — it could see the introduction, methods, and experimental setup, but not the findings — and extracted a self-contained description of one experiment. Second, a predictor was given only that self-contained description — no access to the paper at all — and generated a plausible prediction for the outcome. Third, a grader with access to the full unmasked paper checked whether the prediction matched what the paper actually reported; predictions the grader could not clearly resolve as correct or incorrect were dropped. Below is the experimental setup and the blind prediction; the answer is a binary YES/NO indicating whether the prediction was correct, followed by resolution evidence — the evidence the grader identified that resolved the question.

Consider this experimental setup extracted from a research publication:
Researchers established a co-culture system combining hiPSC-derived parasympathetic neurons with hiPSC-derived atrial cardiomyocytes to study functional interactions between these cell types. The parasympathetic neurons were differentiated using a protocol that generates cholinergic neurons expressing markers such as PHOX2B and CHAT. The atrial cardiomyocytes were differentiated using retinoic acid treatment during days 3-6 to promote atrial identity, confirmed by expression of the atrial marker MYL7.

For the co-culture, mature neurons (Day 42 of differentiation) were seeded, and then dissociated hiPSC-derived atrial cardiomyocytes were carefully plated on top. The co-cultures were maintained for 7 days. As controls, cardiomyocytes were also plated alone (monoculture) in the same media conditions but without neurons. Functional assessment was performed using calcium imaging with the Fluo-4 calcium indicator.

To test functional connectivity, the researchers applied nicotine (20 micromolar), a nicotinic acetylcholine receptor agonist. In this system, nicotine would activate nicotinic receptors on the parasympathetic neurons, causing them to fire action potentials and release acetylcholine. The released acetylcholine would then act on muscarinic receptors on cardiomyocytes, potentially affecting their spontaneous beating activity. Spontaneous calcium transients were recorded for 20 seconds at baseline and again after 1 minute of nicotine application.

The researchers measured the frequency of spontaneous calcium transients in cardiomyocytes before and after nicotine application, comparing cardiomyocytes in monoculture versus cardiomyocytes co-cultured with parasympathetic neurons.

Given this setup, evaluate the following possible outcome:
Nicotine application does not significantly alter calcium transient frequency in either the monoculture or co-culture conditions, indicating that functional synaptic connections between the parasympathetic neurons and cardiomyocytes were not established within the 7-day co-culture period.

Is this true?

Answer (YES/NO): NO